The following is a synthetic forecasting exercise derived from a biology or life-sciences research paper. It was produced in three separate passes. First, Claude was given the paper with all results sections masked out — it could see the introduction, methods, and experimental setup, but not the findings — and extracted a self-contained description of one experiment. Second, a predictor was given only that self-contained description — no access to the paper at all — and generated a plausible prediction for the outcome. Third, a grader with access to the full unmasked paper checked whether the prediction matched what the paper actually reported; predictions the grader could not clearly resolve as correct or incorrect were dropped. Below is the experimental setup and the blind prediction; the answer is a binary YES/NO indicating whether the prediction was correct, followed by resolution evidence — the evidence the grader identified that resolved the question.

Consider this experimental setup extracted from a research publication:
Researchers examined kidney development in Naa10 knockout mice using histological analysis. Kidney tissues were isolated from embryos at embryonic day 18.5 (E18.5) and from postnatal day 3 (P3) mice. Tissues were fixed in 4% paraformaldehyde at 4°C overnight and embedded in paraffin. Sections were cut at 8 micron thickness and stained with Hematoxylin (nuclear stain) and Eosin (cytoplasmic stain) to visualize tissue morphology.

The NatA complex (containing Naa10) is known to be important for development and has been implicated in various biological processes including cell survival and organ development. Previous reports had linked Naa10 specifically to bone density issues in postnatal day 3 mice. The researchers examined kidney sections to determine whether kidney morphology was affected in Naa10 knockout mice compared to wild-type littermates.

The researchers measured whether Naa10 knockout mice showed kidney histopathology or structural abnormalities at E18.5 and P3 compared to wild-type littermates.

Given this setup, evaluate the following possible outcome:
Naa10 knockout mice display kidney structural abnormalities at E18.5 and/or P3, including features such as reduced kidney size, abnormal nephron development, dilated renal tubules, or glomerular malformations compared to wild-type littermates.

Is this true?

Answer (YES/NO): YES